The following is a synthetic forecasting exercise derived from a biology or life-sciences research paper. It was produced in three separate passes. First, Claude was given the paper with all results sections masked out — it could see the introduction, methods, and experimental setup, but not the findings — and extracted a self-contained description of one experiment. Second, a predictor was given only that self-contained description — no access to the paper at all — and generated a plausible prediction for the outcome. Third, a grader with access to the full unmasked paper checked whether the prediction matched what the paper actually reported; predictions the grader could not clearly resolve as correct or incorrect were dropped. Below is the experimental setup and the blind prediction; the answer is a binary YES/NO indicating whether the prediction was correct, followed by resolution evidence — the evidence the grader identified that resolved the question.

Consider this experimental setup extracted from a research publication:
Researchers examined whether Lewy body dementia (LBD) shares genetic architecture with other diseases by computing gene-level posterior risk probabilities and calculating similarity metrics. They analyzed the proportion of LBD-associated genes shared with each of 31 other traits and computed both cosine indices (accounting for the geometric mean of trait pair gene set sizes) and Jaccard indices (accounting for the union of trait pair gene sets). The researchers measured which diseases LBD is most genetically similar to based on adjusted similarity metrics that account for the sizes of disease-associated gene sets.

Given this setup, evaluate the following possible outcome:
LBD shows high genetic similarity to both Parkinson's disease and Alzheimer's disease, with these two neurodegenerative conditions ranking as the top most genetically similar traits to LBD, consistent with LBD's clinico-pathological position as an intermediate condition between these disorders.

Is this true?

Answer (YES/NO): YES